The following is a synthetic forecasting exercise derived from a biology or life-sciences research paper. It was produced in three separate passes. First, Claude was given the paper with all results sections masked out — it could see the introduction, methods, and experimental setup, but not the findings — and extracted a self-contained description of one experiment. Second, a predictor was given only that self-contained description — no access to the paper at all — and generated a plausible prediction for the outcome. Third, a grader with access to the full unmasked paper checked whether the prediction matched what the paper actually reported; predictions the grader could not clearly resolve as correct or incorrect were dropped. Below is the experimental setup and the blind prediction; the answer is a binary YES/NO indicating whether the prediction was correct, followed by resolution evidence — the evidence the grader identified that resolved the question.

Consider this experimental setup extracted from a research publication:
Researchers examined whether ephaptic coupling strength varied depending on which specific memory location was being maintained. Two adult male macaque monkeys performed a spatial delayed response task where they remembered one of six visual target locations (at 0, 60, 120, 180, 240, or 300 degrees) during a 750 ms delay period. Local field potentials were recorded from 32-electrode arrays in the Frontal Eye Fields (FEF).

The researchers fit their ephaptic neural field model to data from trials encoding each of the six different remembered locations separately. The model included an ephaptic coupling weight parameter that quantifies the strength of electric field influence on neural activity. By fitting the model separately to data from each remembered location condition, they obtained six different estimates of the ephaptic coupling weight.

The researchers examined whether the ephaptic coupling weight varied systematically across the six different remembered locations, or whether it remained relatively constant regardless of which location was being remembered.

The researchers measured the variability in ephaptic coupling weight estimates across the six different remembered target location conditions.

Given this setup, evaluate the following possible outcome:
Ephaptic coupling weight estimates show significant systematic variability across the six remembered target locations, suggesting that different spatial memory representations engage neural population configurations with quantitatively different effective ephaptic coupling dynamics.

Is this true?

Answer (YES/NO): YES